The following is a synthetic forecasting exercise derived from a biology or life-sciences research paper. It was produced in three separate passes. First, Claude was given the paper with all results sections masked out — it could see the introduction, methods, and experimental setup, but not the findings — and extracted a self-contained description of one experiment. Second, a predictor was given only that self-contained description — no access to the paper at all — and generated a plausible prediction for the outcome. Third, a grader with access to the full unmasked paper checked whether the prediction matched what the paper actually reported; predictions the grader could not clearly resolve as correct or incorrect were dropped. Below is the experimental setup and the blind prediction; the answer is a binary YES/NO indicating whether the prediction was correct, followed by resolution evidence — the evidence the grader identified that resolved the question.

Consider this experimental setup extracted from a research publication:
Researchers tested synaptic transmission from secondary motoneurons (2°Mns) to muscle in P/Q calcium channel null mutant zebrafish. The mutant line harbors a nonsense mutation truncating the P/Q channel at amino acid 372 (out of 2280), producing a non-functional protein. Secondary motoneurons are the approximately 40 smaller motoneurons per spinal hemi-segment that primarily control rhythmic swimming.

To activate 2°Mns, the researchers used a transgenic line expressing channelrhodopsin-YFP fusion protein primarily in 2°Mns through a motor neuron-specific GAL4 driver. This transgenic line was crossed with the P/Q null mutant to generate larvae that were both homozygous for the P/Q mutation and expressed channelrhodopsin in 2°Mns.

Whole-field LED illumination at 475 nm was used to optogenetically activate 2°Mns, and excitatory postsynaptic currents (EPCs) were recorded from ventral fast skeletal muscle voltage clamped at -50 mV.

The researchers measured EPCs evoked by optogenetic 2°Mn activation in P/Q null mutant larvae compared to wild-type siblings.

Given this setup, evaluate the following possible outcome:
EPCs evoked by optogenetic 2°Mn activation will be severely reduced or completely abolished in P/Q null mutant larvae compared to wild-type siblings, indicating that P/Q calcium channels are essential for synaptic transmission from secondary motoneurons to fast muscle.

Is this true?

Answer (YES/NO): NO